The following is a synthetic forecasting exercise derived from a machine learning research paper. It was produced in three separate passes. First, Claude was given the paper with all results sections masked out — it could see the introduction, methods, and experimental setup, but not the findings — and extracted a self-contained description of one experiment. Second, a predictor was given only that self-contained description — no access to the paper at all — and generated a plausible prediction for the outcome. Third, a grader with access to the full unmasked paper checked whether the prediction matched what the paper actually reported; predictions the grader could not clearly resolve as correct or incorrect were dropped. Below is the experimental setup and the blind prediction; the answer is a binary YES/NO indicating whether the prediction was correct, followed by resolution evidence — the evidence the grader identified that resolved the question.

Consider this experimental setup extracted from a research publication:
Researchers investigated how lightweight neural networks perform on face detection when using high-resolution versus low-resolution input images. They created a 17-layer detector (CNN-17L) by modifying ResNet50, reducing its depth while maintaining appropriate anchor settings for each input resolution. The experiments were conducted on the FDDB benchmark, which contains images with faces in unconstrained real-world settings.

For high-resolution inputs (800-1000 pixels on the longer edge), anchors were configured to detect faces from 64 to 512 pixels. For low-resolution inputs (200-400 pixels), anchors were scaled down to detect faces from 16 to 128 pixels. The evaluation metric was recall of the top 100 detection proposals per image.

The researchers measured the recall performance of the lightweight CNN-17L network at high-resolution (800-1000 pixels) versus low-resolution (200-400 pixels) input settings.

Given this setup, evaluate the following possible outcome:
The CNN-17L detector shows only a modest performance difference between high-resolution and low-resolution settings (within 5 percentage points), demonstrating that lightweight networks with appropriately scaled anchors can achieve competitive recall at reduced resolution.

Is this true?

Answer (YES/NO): NO